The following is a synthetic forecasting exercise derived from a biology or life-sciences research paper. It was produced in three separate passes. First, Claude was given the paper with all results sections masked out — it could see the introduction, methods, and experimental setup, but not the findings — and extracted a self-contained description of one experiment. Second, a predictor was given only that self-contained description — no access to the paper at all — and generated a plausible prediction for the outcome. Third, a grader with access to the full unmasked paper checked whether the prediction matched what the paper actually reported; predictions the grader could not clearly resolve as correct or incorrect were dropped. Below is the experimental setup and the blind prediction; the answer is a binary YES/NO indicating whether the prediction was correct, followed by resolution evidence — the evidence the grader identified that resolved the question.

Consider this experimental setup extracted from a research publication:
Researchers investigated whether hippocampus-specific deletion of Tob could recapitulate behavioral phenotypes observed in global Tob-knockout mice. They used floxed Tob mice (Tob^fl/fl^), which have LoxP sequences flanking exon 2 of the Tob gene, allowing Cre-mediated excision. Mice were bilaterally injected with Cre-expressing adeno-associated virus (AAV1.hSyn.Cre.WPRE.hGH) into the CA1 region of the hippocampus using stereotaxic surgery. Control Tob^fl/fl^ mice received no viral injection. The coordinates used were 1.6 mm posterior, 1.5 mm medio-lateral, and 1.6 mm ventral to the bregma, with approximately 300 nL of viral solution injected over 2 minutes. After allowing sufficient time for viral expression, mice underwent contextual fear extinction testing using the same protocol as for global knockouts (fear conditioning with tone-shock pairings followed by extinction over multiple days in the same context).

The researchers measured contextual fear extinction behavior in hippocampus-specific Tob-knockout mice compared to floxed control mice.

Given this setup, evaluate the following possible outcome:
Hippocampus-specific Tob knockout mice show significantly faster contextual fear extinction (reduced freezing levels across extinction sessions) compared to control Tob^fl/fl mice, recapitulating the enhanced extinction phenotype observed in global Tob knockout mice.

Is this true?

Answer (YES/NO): NO